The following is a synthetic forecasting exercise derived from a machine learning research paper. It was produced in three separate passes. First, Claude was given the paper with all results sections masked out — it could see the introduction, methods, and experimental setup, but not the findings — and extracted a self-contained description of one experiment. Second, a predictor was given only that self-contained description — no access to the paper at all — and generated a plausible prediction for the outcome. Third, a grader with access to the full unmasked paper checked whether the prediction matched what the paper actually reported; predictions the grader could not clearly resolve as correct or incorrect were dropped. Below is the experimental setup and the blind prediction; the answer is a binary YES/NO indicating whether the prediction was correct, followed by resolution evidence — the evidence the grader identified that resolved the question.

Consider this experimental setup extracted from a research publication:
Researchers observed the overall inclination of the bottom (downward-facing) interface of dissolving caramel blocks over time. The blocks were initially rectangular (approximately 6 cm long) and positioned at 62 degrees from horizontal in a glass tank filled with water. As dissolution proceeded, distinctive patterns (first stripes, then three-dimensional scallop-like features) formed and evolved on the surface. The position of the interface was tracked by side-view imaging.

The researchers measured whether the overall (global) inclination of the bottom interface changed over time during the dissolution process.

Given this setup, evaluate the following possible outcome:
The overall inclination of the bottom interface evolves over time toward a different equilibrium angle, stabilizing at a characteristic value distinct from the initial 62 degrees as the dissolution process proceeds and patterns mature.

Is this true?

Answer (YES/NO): NO